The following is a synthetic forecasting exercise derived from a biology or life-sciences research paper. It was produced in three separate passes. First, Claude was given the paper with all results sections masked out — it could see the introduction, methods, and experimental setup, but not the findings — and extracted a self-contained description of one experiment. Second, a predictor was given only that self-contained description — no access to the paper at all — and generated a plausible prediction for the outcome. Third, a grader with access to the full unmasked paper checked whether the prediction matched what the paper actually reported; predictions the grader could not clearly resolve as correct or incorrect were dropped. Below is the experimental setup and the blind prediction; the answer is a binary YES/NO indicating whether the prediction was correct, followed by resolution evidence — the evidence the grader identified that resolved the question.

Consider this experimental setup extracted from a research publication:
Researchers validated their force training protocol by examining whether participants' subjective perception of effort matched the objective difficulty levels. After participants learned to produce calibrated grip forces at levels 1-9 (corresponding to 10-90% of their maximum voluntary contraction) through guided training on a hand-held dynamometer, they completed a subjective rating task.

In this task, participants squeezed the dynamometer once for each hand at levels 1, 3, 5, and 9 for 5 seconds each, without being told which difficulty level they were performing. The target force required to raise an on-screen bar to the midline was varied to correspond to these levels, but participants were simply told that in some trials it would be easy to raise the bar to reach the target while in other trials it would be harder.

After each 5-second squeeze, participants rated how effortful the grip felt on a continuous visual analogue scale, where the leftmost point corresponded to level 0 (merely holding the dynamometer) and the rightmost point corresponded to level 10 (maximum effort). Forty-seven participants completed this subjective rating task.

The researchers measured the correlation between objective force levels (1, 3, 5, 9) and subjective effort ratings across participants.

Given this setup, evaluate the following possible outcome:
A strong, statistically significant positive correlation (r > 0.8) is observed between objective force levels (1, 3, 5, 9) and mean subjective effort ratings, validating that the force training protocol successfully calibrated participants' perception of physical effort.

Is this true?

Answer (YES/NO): YES